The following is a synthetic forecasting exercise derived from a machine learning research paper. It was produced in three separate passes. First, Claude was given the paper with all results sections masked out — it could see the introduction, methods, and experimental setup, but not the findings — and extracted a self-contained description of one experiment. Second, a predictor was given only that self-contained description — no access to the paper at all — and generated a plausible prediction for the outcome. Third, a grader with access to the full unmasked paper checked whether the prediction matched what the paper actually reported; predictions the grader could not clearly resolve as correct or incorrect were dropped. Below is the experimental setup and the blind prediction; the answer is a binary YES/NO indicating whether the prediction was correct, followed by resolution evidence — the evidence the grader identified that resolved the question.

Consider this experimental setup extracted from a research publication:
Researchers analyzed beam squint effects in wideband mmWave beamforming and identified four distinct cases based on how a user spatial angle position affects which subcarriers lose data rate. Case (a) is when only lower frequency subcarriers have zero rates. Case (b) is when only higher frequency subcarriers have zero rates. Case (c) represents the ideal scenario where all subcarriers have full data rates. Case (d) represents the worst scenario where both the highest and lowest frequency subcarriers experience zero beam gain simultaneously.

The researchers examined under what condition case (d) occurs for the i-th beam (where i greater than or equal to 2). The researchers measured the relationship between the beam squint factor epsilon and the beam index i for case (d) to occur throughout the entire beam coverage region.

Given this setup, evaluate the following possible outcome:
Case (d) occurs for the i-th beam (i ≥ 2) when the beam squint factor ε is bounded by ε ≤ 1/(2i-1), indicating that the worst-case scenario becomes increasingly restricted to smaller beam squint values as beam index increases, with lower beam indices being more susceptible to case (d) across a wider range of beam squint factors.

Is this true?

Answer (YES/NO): NO